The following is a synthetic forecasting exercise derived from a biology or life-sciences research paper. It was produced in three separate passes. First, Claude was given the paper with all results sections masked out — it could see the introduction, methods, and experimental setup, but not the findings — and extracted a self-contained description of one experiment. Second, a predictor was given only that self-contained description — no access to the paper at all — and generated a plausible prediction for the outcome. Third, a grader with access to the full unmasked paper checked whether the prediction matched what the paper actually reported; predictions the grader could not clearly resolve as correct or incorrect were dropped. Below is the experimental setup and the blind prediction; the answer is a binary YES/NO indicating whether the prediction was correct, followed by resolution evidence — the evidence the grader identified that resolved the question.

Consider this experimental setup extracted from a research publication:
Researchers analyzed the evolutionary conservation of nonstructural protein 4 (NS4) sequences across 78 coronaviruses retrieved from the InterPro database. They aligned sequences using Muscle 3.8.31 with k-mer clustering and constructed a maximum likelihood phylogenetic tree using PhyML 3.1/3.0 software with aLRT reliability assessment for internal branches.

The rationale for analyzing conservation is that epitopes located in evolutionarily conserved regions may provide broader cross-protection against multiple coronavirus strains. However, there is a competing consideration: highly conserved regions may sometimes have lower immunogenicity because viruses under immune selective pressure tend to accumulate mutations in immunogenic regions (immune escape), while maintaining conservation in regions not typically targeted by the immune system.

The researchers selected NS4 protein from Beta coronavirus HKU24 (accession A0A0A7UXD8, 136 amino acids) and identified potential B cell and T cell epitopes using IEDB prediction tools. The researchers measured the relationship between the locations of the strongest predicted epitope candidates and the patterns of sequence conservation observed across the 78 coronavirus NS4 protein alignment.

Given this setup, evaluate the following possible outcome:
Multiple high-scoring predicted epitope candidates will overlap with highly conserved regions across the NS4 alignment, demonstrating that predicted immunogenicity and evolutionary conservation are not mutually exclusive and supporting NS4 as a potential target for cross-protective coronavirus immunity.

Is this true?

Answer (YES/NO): YES